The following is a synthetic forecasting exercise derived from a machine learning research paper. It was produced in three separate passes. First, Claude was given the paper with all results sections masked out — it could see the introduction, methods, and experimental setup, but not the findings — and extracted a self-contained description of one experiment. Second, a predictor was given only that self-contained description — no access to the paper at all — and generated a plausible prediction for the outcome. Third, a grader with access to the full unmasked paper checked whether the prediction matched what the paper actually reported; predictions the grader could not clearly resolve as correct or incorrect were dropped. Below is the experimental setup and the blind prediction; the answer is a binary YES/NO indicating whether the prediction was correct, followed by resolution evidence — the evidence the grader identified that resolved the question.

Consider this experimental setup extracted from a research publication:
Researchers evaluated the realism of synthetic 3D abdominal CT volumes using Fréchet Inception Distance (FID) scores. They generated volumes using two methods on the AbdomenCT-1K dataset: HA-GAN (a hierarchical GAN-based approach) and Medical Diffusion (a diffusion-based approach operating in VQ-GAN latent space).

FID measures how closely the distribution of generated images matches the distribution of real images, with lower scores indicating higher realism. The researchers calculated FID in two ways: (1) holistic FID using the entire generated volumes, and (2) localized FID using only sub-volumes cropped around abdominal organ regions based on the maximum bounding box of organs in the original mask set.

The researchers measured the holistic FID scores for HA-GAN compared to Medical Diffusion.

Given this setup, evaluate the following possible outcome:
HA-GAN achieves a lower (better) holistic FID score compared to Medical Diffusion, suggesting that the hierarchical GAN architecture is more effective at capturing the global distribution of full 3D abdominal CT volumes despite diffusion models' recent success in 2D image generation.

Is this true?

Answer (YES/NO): NO